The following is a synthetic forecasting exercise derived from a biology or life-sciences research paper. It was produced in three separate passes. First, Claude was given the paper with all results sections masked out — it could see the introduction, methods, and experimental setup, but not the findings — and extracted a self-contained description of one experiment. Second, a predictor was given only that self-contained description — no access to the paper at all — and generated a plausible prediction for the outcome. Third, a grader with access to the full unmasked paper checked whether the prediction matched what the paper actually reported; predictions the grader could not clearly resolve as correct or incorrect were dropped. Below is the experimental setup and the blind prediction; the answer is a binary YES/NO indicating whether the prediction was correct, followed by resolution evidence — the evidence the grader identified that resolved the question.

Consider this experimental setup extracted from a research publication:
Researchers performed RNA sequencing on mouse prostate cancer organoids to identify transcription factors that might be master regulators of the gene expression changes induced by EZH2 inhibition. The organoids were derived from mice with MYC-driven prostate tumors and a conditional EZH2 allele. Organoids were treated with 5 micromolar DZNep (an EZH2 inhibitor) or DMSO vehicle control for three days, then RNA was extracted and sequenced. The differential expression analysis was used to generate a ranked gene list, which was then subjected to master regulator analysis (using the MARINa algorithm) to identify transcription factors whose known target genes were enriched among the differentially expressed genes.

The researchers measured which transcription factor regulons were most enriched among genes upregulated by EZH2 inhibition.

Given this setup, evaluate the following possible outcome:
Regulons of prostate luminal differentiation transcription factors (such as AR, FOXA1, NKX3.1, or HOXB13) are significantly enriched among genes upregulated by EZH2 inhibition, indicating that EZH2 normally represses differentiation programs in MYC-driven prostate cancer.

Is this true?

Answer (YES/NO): NO